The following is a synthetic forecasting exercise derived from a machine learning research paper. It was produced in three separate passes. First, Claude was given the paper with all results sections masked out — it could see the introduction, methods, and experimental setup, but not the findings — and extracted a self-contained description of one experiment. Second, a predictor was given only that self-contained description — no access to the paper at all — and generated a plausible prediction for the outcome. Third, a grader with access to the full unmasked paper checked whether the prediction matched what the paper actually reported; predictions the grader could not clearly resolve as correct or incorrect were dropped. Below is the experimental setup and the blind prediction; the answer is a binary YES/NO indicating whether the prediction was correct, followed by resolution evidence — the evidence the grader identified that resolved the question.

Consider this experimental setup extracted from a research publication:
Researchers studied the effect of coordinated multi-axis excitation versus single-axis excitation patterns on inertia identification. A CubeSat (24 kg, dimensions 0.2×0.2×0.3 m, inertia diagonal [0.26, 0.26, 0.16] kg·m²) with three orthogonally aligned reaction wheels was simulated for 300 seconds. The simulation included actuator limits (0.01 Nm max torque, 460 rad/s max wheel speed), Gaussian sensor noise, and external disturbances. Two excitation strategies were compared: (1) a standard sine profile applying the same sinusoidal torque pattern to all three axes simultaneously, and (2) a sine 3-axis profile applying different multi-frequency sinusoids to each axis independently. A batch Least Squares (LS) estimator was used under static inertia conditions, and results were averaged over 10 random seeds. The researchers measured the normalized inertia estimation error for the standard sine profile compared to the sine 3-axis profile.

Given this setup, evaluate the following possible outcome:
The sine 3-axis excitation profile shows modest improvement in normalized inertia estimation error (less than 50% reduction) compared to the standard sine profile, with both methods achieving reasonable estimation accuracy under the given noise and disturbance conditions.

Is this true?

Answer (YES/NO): YES